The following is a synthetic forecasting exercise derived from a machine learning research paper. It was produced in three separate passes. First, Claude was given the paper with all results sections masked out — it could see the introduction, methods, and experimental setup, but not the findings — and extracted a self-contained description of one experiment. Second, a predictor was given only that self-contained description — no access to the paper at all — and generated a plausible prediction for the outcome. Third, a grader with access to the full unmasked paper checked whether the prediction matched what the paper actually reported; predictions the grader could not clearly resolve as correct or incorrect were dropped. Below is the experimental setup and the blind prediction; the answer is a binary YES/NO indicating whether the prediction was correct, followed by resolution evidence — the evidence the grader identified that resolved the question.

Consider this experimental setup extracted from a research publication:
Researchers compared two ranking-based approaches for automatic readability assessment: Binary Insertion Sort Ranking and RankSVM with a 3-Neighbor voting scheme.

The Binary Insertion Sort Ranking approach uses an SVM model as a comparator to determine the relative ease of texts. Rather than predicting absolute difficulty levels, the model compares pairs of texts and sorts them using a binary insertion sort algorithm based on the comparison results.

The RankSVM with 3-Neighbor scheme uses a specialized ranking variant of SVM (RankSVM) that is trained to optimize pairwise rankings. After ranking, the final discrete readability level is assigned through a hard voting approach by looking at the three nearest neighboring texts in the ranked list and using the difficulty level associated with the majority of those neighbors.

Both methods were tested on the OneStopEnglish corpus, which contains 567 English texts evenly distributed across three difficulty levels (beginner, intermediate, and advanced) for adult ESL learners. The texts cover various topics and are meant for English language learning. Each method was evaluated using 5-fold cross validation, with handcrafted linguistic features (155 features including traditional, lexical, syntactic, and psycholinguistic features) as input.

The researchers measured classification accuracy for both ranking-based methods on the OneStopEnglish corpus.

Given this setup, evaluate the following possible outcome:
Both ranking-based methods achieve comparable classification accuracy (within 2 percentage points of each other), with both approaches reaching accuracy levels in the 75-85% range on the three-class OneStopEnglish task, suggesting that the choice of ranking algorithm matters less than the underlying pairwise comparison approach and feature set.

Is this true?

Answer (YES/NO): NO